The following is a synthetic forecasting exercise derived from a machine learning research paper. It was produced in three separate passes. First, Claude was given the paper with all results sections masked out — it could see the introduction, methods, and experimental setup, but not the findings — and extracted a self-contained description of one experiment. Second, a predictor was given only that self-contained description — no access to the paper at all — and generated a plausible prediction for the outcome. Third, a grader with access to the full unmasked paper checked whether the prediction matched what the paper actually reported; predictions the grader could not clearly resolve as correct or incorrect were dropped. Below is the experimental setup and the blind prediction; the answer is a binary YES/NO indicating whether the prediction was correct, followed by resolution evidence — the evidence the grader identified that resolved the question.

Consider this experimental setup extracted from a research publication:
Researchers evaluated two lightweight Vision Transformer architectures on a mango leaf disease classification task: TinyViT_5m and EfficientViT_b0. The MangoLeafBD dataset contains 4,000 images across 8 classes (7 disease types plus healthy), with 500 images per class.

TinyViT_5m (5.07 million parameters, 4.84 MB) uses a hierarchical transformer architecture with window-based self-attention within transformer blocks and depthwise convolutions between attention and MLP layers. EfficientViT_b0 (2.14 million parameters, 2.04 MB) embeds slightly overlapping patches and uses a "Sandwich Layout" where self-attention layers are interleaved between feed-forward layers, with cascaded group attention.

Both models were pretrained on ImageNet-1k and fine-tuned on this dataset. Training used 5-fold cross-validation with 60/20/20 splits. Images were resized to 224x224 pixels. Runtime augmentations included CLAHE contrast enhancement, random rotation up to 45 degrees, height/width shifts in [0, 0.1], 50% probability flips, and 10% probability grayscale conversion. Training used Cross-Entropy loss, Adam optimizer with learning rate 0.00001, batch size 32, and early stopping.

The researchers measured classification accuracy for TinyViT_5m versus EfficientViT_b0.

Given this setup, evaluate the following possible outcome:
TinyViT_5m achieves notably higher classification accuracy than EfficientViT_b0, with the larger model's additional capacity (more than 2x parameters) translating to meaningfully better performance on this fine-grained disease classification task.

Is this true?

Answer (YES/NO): NO